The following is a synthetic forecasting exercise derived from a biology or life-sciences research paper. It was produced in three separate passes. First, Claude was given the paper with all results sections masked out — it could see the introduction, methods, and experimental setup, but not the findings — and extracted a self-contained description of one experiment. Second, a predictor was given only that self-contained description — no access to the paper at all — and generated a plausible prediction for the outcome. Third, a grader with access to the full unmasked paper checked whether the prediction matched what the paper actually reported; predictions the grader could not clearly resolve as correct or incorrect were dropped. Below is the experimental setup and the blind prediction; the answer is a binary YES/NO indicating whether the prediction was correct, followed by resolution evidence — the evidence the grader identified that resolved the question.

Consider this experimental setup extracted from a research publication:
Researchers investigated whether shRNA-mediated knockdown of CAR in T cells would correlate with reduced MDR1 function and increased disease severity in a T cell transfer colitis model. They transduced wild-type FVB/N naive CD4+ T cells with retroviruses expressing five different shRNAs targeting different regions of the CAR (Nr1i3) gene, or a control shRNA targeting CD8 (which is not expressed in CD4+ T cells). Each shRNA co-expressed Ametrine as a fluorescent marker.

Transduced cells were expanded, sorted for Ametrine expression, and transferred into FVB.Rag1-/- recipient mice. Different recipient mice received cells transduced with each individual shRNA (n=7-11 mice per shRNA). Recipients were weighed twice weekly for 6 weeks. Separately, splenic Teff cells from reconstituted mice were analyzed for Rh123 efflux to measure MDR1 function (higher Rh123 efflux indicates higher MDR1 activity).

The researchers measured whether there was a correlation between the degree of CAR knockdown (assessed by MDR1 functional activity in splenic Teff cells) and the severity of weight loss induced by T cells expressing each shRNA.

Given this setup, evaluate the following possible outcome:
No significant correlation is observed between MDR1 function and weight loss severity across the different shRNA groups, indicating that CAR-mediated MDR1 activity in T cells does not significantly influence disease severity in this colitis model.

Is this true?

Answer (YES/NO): NO